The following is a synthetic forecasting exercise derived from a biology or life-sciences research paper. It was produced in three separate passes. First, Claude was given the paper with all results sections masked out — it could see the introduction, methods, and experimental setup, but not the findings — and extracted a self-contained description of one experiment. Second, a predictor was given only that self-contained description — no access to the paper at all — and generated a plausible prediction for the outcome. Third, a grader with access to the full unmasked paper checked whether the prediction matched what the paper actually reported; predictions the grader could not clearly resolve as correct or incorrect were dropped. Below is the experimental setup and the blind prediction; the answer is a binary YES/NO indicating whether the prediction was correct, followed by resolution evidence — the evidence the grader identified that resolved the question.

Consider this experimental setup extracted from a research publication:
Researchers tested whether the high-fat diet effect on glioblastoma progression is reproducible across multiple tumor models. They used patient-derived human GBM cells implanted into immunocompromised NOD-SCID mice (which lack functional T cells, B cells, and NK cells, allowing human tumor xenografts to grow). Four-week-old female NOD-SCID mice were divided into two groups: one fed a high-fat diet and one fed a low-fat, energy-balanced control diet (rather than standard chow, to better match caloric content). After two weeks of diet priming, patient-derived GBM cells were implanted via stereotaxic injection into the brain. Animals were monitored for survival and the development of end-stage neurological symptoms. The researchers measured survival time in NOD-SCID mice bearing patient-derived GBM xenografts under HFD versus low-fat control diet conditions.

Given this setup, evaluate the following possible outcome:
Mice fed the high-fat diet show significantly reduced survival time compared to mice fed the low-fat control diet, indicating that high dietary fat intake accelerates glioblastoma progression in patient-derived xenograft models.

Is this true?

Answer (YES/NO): YES